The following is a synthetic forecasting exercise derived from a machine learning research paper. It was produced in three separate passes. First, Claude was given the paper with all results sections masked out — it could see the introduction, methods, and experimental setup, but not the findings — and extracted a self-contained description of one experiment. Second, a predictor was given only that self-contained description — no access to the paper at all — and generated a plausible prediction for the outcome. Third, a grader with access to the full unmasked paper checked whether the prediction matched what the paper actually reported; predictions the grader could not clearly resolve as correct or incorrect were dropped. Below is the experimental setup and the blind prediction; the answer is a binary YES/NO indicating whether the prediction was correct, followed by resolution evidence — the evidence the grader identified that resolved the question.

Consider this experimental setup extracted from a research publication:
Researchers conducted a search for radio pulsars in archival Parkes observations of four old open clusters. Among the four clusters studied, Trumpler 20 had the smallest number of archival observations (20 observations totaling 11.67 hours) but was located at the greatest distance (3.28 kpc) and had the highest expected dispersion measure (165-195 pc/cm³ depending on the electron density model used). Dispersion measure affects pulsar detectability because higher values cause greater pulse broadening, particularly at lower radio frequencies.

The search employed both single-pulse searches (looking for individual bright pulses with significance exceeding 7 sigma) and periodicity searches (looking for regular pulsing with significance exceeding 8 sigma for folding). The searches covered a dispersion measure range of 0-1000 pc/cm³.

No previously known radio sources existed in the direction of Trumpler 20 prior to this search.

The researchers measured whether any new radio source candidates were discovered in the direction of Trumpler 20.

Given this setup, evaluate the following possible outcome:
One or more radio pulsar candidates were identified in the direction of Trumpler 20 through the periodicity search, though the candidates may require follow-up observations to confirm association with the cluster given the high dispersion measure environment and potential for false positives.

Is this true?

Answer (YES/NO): NO